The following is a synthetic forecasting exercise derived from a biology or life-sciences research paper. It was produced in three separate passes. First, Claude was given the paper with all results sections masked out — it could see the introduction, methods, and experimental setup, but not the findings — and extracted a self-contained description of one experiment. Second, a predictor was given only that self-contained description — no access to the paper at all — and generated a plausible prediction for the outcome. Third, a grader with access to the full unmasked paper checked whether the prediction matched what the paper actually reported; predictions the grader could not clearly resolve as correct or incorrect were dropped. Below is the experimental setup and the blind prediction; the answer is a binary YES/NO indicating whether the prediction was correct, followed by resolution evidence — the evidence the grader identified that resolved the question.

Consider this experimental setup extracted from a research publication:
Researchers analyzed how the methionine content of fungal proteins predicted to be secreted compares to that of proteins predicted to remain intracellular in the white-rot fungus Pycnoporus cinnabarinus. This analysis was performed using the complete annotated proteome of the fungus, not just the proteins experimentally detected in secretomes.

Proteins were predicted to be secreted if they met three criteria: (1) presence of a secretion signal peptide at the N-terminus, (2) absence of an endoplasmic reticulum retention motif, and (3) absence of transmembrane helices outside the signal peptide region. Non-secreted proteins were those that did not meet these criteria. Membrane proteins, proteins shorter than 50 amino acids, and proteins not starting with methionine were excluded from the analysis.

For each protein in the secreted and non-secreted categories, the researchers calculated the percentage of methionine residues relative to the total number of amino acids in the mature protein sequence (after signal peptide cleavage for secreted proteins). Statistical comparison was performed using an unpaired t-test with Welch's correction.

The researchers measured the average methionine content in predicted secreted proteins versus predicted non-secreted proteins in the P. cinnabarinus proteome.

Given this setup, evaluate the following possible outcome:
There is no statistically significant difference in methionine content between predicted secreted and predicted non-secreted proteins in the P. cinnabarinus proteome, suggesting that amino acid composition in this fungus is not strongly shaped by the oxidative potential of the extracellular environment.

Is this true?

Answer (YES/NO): NO